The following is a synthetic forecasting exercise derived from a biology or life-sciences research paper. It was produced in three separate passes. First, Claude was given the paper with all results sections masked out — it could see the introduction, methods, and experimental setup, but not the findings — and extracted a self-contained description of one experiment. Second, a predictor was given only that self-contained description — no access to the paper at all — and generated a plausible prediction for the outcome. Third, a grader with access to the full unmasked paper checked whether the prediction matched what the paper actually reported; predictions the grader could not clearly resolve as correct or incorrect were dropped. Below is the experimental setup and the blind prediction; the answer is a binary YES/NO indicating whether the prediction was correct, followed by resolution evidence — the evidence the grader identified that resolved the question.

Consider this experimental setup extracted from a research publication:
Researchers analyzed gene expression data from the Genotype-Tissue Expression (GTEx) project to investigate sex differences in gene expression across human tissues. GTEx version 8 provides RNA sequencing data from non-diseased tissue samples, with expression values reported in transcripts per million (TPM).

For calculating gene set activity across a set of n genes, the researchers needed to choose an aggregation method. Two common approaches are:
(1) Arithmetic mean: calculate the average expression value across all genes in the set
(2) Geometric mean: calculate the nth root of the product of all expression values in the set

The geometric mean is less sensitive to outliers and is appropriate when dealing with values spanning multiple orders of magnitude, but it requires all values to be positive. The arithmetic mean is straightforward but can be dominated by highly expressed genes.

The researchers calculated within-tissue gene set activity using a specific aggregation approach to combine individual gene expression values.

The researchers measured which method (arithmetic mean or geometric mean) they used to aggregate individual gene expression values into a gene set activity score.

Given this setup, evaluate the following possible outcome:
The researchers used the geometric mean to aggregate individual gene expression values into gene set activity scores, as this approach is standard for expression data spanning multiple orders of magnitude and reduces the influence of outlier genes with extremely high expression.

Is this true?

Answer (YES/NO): YES